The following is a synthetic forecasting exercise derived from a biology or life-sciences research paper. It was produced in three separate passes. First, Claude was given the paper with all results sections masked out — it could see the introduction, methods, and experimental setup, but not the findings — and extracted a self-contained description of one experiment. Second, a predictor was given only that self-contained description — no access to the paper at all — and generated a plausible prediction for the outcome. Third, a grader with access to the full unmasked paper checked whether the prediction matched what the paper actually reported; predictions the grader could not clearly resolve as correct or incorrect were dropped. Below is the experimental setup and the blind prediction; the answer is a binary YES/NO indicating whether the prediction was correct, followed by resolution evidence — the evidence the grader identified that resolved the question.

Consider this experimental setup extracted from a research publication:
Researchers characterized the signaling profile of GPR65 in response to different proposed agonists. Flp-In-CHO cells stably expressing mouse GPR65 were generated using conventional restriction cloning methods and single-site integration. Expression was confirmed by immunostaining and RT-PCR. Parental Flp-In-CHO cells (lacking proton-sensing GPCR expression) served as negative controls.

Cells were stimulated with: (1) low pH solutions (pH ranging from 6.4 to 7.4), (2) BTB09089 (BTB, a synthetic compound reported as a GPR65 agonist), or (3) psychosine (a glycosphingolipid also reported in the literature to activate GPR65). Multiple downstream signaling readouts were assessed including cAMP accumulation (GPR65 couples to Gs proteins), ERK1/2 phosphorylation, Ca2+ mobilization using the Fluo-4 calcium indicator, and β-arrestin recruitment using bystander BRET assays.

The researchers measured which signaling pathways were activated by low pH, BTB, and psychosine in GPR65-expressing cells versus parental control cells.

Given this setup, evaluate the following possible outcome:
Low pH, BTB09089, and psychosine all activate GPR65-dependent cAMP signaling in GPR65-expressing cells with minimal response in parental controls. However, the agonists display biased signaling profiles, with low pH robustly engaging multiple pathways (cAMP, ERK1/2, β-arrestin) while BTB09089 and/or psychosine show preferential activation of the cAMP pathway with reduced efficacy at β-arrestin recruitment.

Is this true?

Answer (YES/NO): NO